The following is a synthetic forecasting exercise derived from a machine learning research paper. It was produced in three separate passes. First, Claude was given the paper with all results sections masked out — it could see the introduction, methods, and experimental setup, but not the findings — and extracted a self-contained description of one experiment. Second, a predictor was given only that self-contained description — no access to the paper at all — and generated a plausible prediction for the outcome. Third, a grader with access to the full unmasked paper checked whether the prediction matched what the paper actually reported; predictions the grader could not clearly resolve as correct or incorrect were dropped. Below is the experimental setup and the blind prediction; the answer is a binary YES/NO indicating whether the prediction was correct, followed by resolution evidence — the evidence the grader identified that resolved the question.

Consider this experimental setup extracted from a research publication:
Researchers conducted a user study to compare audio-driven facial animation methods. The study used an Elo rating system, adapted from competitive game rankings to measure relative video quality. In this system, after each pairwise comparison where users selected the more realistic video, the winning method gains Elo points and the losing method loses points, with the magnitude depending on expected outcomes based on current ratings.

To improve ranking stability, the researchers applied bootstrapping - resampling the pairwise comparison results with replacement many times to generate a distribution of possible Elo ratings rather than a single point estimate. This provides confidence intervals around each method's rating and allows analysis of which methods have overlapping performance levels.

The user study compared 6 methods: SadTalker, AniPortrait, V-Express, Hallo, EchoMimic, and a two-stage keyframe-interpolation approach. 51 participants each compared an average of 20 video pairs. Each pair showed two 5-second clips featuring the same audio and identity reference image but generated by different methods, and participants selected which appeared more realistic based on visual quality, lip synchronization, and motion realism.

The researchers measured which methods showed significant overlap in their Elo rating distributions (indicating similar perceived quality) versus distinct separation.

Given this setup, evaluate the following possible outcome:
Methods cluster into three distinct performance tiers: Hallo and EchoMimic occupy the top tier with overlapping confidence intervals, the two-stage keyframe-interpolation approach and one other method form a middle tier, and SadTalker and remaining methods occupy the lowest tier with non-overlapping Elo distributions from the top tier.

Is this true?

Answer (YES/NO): NO